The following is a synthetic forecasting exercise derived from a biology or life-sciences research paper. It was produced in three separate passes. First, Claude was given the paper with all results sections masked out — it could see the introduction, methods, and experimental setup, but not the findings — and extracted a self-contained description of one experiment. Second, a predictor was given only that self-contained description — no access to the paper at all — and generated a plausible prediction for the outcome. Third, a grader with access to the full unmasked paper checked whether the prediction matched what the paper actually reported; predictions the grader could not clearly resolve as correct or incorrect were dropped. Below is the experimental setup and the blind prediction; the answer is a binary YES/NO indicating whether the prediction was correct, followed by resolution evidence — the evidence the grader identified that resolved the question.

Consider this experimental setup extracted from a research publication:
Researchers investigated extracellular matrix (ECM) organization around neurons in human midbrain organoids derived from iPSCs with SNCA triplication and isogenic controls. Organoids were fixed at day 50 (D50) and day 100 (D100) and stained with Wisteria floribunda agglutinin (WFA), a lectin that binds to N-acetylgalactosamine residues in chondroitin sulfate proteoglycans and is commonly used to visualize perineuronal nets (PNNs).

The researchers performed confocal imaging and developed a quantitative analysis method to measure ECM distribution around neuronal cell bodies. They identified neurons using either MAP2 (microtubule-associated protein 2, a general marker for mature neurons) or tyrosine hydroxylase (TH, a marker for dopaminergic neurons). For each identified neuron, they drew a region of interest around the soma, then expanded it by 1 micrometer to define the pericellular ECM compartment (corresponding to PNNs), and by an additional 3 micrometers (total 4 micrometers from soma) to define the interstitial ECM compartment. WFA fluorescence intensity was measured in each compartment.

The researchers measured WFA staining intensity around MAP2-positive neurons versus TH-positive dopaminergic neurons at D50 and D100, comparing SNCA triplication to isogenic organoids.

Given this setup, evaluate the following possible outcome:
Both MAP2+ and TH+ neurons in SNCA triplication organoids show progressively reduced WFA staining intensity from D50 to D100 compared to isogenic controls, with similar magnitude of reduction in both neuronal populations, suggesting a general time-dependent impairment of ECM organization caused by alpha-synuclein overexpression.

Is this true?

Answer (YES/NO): NO